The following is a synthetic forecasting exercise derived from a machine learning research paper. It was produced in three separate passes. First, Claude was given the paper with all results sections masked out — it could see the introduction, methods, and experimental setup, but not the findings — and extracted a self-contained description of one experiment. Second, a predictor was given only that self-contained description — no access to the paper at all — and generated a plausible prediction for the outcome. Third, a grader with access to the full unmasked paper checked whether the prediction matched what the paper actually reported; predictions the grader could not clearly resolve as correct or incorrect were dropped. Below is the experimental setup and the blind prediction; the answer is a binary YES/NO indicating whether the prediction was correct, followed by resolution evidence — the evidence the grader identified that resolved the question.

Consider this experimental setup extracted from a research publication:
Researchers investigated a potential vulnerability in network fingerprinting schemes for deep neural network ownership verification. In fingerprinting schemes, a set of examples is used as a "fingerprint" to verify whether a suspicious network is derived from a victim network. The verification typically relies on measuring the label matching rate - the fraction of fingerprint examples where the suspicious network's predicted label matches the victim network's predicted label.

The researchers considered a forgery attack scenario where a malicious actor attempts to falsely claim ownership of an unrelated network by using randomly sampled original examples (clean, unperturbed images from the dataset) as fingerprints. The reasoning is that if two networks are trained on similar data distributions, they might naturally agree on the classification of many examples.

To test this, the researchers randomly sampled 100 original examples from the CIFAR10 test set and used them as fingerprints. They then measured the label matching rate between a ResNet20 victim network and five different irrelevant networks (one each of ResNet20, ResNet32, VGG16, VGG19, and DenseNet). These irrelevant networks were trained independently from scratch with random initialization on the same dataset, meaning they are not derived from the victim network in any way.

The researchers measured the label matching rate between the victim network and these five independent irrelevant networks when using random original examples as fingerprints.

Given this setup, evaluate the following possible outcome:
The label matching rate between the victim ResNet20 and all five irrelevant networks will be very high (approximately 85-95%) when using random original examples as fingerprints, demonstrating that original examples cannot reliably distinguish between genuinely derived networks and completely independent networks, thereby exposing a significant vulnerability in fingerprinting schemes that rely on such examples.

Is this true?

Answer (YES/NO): YES